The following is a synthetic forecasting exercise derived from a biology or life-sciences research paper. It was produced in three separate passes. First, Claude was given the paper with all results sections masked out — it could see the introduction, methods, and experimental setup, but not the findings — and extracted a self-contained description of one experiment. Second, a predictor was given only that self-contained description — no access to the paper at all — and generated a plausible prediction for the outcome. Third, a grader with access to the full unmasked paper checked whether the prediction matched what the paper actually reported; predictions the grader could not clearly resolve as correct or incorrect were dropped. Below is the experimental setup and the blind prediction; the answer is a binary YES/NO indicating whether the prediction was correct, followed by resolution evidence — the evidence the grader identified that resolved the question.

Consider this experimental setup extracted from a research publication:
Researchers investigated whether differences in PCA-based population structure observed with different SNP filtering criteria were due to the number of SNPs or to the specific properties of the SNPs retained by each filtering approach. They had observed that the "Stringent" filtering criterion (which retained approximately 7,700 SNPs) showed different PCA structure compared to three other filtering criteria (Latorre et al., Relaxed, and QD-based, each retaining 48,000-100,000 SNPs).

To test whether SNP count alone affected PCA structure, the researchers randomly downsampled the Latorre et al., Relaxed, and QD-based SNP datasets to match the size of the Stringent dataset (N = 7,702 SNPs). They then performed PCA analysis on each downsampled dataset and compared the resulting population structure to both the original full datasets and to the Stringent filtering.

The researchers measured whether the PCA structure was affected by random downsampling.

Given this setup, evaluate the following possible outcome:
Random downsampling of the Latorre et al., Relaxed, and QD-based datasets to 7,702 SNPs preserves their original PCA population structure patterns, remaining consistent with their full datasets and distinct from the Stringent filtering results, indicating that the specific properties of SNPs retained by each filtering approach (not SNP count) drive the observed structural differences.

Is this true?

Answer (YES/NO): YES